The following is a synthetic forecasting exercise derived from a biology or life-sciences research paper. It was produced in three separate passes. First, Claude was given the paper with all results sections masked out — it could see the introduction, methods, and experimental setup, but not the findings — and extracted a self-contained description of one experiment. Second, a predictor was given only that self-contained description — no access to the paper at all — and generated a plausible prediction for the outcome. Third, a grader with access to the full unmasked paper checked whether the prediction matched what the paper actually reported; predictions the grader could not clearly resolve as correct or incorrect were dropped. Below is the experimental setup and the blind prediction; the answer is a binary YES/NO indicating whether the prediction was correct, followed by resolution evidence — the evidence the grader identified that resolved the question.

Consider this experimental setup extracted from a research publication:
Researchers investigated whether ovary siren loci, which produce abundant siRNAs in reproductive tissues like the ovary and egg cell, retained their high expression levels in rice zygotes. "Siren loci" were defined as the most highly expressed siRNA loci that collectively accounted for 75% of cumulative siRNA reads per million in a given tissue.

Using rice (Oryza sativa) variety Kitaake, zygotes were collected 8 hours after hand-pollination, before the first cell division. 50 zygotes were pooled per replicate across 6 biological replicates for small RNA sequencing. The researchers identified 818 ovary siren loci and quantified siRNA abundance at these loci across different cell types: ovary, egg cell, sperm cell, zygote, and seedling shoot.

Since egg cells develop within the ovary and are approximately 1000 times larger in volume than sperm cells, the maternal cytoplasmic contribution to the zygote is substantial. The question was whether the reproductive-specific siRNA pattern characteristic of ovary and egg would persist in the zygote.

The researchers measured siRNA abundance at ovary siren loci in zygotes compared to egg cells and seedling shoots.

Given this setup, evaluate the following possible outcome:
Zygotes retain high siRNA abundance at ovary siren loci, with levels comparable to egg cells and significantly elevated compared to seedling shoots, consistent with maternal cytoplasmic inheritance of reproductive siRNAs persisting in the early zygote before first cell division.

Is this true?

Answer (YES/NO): YES